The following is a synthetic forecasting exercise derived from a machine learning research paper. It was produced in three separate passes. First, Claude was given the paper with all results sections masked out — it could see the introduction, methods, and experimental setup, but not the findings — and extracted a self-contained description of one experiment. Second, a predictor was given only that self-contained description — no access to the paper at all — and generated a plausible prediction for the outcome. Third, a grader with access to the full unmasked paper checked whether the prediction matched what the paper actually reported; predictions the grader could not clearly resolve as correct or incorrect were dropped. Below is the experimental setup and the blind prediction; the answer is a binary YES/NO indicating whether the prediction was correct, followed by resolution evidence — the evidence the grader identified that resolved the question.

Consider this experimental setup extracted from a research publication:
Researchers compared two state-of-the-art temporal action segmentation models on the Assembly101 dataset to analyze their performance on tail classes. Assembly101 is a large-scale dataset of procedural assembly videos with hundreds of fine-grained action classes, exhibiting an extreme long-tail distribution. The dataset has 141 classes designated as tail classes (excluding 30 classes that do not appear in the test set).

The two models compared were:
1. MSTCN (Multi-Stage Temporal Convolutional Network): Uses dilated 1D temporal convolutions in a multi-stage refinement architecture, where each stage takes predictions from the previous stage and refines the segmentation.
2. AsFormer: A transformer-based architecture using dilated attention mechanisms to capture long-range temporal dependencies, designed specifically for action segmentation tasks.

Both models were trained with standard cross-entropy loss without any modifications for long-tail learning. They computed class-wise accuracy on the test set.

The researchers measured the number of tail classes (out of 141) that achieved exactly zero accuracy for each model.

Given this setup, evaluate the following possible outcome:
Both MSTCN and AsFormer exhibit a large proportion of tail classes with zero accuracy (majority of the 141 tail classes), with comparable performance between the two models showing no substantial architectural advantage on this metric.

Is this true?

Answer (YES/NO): NO